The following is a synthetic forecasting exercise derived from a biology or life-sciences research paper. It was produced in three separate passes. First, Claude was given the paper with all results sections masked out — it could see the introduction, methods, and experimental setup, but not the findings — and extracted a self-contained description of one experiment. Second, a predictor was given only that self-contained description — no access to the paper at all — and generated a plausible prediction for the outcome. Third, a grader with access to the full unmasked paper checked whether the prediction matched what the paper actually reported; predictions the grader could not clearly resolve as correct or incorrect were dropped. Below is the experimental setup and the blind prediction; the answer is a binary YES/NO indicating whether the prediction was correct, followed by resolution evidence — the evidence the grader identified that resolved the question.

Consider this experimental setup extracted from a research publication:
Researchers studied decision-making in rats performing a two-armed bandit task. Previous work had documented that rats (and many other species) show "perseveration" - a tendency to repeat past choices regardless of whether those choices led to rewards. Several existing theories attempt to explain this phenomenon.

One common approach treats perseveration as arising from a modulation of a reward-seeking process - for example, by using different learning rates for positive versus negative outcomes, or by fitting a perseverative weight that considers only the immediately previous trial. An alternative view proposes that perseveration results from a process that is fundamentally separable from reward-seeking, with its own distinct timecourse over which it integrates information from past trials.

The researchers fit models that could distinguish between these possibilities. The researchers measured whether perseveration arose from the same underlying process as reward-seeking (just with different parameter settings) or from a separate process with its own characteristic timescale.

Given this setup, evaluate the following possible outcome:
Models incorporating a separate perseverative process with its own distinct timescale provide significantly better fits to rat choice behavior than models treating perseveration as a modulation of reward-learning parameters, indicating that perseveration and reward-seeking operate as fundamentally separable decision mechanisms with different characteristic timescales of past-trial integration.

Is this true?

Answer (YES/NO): YES